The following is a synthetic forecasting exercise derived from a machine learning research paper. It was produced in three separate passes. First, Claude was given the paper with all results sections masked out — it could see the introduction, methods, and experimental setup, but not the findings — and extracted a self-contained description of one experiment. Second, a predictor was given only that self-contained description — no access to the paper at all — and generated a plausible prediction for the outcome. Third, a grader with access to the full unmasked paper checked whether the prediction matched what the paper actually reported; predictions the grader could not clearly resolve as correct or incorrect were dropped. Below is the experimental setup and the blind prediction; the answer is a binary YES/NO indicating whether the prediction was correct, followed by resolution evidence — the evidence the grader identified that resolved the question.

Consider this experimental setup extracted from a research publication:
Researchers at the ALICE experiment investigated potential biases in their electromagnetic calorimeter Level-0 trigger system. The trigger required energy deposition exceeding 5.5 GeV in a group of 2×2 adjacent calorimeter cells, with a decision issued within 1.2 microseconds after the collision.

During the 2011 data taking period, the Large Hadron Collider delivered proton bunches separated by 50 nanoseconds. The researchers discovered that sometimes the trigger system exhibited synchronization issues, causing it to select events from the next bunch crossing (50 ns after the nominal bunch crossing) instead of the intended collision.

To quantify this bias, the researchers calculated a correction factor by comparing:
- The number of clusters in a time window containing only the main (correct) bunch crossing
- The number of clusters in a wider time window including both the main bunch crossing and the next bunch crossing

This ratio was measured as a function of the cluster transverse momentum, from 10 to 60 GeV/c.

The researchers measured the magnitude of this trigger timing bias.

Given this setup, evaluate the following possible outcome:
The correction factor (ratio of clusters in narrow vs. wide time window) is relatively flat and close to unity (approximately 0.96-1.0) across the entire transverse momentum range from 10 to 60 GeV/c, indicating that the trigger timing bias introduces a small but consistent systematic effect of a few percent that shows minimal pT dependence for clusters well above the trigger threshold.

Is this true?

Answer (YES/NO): NO